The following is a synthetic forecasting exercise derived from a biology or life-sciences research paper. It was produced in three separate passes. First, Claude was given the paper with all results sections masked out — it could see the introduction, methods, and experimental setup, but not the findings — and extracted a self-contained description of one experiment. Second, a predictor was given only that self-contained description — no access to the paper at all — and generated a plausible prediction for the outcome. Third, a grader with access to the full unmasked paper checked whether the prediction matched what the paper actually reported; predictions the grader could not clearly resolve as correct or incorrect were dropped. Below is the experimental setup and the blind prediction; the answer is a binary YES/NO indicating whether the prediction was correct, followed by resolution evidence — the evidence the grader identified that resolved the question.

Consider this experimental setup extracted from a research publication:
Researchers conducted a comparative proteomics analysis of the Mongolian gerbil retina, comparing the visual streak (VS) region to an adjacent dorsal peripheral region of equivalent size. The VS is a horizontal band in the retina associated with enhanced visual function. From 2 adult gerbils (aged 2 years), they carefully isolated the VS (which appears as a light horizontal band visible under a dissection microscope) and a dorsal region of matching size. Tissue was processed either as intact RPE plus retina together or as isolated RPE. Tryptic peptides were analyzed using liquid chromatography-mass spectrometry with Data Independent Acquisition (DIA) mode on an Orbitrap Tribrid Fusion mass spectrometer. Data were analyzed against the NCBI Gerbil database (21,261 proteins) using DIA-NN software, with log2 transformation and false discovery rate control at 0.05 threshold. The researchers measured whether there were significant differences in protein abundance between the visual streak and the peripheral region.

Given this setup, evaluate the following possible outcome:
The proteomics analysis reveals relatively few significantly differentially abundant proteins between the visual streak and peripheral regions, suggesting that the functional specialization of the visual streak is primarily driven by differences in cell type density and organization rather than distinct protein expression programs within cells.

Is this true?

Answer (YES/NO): NO